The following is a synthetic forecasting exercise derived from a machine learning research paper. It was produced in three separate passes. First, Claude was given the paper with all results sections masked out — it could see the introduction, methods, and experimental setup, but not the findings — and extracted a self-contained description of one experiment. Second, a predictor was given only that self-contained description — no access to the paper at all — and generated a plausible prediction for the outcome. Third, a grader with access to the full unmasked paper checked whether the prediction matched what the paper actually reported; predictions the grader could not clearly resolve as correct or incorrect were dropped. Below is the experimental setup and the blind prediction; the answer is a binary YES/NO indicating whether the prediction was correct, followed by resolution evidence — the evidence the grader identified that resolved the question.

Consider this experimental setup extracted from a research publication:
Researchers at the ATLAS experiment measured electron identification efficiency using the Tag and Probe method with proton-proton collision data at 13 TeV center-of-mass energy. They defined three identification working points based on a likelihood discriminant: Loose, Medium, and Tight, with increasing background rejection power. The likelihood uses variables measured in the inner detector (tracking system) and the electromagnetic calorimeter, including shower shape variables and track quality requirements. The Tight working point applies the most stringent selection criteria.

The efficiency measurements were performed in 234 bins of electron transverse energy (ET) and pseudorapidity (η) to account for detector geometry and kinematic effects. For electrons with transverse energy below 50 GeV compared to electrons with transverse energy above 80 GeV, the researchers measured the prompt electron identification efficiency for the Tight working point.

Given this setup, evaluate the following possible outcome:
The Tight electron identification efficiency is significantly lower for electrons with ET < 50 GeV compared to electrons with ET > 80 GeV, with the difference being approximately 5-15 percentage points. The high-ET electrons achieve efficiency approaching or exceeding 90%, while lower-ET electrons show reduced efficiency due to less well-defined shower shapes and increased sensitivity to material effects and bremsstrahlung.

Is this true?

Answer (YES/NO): NO